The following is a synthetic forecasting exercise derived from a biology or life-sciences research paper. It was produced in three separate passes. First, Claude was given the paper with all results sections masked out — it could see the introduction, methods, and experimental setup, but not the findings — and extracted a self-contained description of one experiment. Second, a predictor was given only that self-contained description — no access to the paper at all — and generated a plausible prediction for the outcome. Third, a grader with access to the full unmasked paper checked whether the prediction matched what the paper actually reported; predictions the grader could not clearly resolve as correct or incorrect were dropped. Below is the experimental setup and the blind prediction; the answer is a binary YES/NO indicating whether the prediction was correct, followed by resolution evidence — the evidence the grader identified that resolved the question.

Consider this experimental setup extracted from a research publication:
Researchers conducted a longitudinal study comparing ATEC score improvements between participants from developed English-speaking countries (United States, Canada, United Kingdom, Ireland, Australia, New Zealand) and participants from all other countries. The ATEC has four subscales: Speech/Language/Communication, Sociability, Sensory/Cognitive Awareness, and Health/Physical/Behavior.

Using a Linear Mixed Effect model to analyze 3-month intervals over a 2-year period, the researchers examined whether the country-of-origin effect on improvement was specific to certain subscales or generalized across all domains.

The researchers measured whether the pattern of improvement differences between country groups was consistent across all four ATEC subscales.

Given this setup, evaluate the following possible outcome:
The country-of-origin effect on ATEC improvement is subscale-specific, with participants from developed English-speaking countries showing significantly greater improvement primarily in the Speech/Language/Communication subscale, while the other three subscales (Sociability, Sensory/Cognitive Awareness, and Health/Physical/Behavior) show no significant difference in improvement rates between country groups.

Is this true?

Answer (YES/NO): NO